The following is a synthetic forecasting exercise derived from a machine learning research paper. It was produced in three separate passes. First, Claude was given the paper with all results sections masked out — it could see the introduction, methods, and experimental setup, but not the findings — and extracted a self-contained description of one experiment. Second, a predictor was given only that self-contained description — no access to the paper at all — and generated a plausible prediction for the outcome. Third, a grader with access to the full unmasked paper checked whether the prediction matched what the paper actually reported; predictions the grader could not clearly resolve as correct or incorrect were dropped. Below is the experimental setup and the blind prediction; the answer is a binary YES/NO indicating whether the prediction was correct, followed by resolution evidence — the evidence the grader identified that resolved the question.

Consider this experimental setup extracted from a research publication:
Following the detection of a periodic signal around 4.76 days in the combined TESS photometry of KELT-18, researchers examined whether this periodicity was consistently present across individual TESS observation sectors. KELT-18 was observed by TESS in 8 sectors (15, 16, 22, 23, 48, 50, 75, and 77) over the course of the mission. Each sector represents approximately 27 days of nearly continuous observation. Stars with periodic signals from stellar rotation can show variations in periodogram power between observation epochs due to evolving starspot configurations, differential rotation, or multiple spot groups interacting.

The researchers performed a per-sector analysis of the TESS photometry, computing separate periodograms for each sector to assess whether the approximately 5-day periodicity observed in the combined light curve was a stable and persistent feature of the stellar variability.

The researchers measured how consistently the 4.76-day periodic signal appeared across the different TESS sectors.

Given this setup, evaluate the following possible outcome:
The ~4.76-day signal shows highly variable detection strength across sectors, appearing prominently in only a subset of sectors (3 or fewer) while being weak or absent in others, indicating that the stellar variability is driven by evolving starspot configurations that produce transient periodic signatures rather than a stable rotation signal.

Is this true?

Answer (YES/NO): YES